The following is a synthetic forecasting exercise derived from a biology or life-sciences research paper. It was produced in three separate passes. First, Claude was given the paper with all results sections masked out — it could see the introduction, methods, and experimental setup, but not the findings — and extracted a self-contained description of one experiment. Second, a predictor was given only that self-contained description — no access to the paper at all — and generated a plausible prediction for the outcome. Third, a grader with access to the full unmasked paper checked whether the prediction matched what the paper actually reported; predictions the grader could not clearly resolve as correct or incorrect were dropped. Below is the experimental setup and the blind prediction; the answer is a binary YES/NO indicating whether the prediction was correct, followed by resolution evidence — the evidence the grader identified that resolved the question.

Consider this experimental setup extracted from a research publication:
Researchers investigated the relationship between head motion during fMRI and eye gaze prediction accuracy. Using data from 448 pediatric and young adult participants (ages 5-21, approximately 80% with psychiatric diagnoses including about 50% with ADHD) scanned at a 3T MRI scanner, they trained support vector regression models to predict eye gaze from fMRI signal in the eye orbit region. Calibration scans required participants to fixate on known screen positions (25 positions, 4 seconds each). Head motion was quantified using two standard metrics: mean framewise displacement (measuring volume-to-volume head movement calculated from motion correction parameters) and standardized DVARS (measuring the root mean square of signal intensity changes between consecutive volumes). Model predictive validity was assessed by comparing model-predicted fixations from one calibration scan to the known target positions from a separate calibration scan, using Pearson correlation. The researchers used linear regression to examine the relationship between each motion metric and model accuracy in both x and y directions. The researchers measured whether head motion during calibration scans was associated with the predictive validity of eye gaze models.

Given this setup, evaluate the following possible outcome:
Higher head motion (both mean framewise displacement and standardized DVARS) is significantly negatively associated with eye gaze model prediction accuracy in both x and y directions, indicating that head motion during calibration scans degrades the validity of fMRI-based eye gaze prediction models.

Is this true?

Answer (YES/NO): NO